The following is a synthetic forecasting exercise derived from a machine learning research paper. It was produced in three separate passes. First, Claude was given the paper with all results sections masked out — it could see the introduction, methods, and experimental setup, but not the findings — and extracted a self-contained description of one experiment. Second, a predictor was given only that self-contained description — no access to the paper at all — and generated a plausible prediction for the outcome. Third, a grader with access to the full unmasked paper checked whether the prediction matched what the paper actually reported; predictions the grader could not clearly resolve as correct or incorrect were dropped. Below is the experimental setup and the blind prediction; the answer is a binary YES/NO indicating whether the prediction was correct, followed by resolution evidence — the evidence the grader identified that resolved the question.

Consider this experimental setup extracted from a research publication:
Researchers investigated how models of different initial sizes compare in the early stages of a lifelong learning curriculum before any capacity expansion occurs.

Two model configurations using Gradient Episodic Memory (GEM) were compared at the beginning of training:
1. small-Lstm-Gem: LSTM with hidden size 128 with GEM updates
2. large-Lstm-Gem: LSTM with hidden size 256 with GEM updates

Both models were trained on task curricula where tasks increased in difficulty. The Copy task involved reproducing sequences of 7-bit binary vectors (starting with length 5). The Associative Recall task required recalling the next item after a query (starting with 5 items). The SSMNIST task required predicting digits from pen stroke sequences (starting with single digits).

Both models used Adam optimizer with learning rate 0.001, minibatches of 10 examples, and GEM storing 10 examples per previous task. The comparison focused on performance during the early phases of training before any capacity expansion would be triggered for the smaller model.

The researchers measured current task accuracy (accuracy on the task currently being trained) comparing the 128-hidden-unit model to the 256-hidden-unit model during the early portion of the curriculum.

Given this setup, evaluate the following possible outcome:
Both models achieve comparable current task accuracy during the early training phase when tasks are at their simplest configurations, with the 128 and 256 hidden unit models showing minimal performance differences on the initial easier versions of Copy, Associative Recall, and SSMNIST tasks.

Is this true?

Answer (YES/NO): NO